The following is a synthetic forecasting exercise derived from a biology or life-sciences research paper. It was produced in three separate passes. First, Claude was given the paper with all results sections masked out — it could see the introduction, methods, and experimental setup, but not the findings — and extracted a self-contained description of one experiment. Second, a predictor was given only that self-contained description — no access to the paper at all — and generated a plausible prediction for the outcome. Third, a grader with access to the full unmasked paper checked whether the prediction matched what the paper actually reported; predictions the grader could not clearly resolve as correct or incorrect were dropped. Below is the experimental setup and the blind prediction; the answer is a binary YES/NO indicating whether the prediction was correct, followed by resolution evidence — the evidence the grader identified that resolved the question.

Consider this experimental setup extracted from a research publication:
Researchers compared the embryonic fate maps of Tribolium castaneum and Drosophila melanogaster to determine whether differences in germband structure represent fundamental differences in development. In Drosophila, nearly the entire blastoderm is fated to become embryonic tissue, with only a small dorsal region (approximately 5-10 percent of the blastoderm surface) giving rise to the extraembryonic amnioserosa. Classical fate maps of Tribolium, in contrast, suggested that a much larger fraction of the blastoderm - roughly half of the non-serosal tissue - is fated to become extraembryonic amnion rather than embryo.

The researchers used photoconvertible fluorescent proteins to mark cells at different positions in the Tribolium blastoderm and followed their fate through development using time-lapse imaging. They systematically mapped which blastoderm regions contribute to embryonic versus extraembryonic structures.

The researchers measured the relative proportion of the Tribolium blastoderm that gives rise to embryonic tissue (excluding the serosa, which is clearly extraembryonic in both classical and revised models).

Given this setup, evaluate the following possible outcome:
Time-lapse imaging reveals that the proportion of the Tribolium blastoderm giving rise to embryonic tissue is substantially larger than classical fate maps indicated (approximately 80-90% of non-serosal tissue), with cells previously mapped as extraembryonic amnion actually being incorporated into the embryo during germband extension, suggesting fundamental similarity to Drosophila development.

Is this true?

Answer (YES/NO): YES